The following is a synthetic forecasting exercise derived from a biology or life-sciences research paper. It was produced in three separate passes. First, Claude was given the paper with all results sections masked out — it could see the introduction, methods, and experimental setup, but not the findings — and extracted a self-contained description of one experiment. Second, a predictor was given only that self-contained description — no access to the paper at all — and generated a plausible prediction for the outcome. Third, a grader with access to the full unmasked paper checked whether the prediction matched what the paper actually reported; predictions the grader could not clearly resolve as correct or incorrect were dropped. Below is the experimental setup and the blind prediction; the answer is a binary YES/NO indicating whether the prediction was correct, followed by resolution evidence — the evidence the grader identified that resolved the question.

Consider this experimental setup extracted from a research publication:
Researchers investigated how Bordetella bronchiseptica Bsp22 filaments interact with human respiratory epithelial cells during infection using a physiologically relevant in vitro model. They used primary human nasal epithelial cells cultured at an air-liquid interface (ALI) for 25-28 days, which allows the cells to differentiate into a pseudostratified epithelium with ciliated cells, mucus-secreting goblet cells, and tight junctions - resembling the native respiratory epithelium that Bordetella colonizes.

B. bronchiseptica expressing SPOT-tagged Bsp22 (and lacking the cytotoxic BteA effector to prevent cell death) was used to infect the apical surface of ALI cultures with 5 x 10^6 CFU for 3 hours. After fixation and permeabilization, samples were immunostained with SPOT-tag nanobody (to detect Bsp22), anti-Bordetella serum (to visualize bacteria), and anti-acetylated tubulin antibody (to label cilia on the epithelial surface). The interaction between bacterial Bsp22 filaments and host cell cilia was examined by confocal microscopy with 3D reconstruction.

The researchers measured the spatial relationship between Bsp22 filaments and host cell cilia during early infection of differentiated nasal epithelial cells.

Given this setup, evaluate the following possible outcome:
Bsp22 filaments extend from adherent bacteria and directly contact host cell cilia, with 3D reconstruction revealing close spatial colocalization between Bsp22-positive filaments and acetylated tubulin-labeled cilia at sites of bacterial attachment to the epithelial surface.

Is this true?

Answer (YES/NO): NO